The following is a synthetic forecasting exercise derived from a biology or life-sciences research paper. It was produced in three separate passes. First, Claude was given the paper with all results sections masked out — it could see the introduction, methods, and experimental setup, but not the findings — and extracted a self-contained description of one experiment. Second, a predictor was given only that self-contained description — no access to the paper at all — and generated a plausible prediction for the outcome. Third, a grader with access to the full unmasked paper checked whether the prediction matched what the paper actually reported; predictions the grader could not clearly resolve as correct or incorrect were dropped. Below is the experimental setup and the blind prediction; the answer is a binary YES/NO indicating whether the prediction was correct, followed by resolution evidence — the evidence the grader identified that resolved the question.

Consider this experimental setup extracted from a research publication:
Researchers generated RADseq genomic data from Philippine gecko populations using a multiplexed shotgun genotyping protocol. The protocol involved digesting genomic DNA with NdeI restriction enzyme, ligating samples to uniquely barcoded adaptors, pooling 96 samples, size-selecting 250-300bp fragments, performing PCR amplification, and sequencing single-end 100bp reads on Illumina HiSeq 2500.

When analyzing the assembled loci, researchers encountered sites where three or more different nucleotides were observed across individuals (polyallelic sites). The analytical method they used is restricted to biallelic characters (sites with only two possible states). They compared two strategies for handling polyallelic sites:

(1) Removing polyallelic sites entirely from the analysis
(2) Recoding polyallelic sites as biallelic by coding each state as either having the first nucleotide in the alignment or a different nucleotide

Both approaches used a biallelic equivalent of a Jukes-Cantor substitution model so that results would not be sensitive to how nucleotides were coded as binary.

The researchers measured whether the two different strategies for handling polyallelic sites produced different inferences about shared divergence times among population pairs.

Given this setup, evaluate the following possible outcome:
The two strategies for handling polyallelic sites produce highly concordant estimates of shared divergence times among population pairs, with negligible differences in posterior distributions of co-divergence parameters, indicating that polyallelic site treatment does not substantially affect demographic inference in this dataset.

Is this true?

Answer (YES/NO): YES